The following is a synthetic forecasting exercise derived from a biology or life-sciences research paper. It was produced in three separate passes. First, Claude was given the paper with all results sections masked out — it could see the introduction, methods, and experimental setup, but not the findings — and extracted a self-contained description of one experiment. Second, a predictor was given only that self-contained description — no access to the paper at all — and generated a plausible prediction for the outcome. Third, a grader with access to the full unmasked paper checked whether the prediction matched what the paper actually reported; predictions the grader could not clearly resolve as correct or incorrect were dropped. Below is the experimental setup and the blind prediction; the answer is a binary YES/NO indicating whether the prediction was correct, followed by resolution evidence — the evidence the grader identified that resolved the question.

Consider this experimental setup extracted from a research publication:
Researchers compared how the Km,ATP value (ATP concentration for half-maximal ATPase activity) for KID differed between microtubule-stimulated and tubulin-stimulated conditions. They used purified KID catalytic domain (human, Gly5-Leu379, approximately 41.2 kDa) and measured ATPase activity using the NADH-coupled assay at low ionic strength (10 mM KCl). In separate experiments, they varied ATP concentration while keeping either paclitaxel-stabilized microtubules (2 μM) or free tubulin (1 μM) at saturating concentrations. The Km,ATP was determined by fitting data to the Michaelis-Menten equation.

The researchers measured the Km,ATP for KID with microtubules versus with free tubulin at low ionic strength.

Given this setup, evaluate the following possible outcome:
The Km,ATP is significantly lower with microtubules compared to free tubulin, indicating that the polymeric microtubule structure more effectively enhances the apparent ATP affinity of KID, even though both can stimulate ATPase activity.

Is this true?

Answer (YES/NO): NO